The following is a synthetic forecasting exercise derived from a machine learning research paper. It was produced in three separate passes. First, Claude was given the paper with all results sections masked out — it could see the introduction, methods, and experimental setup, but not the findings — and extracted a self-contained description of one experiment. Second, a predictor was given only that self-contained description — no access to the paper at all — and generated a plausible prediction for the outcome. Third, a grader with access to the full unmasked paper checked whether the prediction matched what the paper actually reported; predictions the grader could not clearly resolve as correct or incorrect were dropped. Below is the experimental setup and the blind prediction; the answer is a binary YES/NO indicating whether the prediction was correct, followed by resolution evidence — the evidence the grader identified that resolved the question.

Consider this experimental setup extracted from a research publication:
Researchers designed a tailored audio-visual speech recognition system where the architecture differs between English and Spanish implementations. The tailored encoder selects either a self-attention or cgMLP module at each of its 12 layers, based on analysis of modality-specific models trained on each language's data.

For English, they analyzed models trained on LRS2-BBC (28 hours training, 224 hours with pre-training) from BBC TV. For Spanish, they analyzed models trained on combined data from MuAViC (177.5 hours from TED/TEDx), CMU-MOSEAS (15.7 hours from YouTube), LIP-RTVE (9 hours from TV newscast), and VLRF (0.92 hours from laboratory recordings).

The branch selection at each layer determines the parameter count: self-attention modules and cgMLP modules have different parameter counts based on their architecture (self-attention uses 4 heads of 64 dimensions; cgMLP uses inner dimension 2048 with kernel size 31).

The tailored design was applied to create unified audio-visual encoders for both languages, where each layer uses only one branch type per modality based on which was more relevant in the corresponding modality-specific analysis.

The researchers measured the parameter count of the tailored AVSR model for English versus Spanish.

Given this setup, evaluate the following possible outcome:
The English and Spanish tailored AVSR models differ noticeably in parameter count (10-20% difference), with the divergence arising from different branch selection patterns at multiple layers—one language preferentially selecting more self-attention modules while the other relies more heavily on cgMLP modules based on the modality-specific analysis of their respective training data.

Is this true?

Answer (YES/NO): NO